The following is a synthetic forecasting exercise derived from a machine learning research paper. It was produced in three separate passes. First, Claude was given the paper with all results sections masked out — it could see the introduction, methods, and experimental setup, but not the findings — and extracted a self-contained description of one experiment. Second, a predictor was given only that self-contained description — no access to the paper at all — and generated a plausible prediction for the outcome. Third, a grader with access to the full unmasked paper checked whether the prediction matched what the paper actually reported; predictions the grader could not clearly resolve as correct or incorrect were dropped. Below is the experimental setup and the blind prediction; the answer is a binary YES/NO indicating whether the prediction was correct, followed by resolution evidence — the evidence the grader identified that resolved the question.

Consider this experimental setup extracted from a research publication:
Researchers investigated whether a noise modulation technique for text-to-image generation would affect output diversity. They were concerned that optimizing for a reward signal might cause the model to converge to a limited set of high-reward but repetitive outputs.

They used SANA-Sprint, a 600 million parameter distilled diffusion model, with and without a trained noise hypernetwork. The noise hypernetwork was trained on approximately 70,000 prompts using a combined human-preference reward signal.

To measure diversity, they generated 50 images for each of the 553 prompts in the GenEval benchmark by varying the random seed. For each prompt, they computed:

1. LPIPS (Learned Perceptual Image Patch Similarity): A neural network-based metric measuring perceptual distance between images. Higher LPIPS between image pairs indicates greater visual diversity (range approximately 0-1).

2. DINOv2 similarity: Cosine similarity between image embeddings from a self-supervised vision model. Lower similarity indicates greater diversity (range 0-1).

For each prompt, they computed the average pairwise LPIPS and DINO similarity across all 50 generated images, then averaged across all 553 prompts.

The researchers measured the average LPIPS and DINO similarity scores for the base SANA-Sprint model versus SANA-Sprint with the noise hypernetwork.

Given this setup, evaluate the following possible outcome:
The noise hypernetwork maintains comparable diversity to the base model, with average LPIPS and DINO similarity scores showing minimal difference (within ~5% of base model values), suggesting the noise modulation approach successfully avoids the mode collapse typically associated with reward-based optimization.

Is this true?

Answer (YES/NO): YES